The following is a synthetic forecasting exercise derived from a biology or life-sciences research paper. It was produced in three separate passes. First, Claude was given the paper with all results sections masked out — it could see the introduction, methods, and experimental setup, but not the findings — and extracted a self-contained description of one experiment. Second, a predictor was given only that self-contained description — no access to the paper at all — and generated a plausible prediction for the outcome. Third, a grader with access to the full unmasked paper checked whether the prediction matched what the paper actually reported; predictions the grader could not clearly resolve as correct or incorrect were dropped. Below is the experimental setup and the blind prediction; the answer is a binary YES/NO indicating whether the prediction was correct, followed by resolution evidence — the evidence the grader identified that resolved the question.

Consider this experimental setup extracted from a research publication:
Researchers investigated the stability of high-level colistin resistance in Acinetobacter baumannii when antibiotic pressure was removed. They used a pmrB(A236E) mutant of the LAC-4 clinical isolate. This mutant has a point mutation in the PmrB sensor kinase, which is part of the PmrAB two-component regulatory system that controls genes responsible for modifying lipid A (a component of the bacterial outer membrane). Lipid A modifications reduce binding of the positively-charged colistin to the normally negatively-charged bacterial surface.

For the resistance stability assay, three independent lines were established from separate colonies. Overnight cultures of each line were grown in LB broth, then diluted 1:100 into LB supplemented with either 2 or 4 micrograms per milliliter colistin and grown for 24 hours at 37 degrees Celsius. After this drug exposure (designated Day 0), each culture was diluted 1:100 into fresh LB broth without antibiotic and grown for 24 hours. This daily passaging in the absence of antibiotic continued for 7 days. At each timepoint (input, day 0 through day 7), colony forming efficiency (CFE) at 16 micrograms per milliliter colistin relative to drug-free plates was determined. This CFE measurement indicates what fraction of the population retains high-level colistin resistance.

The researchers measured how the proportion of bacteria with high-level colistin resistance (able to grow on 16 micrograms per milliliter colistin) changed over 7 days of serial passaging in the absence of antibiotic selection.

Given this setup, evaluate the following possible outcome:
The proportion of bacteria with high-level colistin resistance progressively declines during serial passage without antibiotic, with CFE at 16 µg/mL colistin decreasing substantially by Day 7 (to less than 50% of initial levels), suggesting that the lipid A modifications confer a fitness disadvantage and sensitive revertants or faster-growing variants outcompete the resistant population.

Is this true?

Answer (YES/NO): NO